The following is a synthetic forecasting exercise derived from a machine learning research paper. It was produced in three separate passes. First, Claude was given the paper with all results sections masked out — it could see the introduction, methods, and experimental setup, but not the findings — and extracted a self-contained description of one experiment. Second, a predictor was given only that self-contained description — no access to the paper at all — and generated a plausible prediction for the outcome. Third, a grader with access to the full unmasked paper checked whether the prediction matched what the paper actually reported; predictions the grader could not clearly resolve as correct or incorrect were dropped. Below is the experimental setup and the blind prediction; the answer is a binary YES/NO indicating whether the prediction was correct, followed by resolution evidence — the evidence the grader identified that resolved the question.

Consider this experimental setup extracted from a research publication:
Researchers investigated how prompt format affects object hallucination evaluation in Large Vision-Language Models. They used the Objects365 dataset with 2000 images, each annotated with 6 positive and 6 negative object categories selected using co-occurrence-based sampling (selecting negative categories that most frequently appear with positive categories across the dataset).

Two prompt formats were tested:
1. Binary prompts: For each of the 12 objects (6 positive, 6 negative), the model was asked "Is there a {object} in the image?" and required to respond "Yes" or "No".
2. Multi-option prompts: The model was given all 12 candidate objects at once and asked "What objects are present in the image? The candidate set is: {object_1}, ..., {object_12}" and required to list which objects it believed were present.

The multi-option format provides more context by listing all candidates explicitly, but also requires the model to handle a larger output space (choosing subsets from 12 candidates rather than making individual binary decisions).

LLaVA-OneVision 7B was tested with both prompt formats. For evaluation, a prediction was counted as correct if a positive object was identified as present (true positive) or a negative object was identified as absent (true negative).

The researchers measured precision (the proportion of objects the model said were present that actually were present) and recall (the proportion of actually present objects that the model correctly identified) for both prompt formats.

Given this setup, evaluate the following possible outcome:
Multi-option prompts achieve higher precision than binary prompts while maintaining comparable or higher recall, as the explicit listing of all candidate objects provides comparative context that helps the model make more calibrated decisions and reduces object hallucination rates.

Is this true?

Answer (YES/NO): NO